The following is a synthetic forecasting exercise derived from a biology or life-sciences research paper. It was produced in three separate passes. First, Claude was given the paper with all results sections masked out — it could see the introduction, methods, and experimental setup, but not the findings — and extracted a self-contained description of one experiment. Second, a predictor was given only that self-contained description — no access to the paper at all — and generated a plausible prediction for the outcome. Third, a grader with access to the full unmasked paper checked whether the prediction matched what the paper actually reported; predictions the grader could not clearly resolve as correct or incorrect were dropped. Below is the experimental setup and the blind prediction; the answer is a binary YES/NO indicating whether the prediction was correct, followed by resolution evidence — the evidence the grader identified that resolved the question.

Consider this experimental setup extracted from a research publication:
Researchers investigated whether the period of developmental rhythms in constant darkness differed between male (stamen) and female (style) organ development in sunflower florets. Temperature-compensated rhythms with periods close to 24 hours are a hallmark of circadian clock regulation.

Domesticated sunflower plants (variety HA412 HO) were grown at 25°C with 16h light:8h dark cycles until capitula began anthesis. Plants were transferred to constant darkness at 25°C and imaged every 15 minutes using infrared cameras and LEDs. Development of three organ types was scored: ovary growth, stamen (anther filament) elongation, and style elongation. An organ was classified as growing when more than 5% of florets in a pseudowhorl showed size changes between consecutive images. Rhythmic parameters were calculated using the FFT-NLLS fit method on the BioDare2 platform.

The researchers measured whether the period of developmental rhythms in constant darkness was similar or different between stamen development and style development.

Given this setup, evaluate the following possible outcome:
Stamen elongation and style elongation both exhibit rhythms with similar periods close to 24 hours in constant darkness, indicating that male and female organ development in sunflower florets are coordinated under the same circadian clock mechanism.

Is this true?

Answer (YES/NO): NO